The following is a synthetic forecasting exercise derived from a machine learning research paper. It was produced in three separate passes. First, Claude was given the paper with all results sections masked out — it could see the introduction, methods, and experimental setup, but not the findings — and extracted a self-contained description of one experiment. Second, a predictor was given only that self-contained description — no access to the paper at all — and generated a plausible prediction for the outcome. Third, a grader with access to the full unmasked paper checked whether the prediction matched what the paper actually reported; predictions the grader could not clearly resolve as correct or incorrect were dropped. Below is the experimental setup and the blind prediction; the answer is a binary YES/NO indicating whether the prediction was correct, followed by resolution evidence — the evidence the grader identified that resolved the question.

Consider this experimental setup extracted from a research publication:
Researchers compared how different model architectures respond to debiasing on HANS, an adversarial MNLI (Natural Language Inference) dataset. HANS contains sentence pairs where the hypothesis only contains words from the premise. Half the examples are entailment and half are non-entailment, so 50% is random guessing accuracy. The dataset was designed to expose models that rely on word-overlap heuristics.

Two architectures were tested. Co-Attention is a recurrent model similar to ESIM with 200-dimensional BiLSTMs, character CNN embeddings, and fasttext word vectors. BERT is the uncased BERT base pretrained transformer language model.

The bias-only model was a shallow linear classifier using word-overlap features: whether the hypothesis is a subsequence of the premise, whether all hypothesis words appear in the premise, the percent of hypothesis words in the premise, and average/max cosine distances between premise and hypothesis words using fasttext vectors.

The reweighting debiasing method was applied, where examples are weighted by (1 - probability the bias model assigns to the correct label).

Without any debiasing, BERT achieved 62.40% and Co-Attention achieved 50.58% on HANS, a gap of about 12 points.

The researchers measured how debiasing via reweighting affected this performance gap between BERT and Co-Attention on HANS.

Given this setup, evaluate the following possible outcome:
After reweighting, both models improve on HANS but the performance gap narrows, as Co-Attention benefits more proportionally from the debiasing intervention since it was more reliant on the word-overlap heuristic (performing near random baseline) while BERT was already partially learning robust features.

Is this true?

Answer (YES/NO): NO